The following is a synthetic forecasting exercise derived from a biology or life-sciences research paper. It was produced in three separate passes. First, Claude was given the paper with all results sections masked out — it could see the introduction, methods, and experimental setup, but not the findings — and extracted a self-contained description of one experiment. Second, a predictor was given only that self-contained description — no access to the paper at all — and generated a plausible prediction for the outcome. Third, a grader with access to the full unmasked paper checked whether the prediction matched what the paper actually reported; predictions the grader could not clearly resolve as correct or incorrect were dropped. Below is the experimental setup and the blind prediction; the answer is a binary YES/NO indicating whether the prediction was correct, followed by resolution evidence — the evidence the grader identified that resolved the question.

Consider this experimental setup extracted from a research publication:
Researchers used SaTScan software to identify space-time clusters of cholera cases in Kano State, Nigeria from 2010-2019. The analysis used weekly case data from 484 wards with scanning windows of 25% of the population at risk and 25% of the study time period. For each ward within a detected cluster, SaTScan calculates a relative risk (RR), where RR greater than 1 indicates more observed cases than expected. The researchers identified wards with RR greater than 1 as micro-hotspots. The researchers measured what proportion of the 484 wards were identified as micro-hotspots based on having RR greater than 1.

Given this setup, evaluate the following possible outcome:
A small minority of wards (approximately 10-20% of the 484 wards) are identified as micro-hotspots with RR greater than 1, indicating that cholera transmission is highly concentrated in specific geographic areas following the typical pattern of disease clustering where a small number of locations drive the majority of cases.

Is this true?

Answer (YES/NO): NO